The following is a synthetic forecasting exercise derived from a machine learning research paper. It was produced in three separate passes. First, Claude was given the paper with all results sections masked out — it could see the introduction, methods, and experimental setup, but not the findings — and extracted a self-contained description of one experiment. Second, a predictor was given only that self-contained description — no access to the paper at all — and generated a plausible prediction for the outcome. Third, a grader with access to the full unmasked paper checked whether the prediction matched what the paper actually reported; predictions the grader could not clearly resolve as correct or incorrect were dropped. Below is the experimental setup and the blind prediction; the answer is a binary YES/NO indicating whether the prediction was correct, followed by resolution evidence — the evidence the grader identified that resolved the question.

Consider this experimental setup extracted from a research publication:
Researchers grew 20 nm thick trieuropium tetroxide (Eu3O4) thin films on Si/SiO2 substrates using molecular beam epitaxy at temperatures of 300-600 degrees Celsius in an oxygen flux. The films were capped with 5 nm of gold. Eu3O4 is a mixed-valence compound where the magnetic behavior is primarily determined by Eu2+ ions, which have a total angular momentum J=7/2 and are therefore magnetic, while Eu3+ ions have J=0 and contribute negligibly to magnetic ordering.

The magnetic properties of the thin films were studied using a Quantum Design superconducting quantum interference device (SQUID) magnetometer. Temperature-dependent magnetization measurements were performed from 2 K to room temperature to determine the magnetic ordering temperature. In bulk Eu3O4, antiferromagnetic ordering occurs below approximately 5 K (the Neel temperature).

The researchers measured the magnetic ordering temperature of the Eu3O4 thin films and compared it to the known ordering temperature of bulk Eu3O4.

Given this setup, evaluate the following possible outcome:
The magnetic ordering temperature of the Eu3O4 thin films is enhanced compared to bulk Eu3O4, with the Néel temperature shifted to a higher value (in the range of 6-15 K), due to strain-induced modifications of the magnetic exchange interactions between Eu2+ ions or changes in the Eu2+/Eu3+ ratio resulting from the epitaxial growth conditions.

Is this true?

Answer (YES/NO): NO